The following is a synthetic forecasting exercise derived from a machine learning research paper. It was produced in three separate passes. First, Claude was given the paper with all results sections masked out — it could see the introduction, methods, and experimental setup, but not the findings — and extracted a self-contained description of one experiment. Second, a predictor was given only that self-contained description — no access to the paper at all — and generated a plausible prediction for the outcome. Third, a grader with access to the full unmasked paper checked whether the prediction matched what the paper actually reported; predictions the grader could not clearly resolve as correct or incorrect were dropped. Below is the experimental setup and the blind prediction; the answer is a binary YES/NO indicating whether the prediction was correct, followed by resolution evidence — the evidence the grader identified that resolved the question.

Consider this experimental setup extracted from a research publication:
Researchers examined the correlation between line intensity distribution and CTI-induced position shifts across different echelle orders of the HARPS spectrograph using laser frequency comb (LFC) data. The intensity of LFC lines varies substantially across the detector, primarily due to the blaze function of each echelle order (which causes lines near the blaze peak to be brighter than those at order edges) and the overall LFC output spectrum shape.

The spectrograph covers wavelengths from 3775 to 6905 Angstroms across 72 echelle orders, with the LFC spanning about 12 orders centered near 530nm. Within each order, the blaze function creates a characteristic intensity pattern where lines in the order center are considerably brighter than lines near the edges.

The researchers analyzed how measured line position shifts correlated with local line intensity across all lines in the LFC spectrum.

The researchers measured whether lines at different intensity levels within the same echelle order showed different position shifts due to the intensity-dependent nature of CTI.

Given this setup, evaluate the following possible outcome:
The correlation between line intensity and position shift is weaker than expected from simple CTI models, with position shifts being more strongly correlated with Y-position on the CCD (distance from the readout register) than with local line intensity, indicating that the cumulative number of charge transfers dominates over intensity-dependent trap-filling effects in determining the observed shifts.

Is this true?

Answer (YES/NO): NO